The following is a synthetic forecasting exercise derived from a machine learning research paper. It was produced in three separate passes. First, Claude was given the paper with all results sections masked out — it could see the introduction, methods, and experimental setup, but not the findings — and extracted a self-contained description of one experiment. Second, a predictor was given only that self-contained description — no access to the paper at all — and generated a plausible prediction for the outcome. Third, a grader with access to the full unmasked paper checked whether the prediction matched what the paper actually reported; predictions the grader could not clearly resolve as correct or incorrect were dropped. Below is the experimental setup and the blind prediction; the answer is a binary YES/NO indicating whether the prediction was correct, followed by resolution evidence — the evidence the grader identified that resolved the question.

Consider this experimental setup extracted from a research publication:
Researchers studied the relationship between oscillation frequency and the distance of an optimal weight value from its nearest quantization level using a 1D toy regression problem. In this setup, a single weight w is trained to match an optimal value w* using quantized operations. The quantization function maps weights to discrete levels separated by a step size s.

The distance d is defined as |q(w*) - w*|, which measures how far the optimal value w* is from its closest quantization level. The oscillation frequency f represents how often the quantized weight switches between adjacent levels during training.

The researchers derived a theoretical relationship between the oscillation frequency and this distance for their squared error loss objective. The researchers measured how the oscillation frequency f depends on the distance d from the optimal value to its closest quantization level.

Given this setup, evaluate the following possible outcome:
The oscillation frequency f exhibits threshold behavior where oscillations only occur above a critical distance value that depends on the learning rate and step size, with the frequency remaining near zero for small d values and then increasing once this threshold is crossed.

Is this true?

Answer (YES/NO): NO